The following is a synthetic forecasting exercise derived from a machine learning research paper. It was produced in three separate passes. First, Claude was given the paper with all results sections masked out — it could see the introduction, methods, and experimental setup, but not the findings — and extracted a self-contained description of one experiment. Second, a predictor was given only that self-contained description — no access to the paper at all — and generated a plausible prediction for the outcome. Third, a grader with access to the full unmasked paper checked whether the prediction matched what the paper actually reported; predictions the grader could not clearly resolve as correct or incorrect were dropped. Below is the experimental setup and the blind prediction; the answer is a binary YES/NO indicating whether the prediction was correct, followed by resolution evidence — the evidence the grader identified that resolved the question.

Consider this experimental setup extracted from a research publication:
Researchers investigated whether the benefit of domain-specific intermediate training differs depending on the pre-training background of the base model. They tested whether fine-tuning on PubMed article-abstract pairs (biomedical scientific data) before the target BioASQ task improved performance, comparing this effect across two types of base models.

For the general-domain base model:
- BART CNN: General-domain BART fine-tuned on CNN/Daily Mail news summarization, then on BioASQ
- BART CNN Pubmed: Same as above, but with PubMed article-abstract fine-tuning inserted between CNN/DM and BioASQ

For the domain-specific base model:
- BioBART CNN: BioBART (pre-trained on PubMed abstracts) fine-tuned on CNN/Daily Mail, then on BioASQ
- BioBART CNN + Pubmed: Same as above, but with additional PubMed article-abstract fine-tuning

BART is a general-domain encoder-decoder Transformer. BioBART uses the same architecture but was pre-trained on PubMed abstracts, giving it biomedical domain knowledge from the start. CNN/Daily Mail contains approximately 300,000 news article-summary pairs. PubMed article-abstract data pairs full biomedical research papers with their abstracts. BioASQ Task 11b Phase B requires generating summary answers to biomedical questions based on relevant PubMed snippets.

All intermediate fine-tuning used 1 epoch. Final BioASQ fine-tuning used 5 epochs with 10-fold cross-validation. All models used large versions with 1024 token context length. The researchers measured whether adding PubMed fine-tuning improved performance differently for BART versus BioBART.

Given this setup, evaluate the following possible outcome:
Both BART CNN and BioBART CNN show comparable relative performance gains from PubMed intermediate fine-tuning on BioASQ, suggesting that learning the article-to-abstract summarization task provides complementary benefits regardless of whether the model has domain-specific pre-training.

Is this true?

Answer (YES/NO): NO